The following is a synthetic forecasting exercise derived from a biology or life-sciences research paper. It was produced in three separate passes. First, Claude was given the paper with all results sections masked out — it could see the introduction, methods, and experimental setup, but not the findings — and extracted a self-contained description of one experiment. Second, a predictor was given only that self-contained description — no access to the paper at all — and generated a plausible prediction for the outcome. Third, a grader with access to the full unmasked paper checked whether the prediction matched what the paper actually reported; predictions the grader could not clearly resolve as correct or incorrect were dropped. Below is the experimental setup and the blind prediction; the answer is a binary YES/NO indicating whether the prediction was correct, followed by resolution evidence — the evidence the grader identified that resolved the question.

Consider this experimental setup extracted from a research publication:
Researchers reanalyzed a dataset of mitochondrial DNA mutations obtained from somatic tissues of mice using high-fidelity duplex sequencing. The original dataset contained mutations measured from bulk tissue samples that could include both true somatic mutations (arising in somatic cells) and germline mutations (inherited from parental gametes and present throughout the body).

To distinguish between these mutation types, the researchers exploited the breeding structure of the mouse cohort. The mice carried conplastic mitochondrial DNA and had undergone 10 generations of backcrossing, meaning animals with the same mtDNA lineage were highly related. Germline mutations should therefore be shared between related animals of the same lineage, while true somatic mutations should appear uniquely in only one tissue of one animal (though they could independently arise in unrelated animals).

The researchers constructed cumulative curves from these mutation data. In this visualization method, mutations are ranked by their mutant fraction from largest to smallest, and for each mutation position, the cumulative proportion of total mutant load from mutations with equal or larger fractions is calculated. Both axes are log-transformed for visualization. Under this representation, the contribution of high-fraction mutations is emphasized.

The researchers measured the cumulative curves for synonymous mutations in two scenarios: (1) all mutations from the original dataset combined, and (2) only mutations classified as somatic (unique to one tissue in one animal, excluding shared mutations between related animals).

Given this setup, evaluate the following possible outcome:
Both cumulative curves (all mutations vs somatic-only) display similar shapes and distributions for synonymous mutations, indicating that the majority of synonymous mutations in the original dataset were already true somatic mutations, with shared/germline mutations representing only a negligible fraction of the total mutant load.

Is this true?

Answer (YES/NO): NO